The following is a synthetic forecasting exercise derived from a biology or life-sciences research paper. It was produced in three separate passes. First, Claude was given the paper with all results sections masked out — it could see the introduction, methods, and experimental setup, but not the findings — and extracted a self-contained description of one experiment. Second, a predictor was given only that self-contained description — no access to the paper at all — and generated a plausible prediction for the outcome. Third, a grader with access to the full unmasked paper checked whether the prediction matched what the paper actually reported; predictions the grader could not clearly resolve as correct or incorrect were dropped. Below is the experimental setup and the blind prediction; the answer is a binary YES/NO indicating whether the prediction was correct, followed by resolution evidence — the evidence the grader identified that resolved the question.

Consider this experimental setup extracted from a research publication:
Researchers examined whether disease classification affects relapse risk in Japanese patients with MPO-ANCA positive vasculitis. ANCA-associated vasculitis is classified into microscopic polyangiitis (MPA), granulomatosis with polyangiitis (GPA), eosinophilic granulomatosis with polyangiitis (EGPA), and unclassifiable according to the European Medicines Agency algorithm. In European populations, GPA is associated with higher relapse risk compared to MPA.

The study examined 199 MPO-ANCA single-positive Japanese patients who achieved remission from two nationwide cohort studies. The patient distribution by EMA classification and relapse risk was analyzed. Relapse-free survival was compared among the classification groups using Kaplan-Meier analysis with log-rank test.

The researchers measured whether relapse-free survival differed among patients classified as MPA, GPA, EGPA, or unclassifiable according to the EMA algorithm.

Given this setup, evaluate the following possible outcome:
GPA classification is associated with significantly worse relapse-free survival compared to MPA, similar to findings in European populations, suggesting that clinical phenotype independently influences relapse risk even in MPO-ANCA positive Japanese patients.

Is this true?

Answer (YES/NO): NO